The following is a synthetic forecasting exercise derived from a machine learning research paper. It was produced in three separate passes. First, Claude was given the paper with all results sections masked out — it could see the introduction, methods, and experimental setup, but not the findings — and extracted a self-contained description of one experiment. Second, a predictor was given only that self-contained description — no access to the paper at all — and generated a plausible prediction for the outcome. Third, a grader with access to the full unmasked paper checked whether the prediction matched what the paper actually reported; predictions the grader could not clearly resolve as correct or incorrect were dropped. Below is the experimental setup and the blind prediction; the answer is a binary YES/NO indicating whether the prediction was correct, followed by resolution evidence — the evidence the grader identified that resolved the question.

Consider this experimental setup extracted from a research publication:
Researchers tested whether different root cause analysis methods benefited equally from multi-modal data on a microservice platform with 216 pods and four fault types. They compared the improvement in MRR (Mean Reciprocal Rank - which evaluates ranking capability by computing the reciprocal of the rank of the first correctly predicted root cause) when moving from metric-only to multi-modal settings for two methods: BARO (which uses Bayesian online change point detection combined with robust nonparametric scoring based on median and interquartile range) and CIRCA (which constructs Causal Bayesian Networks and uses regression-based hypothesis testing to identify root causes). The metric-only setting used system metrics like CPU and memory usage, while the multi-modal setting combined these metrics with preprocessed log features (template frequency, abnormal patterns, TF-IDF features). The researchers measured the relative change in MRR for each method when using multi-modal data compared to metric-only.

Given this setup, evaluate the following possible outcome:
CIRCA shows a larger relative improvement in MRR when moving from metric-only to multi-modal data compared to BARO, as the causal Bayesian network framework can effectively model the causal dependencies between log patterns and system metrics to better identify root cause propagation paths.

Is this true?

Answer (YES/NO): NO